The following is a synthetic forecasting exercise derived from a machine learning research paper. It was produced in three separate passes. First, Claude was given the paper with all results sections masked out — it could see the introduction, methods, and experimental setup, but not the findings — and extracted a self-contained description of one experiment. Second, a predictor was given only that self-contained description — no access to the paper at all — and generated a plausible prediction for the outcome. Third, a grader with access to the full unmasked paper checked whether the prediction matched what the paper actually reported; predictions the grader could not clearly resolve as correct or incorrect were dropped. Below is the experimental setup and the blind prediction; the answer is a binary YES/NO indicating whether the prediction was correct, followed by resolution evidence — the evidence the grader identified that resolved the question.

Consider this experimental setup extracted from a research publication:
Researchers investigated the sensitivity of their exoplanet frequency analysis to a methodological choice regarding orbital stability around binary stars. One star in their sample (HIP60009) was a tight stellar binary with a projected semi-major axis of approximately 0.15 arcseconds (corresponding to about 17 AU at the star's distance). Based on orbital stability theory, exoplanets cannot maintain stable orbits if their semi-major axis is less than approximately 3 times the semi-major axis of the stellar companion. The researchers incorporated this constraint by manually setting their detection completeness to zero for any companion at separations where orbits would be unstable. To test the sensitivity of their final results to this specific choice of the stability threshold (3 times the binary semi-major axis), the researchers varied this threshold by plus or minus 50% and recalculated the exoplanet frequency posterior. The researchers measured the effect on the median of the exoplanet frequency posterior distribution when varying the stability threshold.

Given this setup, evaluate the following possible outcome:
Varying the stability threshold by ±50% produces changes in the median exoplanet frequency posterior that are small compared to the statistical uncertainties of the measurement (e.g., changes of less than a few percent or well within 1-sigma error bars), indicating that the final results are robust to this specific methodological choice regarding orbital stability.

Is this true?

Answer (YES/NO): YES